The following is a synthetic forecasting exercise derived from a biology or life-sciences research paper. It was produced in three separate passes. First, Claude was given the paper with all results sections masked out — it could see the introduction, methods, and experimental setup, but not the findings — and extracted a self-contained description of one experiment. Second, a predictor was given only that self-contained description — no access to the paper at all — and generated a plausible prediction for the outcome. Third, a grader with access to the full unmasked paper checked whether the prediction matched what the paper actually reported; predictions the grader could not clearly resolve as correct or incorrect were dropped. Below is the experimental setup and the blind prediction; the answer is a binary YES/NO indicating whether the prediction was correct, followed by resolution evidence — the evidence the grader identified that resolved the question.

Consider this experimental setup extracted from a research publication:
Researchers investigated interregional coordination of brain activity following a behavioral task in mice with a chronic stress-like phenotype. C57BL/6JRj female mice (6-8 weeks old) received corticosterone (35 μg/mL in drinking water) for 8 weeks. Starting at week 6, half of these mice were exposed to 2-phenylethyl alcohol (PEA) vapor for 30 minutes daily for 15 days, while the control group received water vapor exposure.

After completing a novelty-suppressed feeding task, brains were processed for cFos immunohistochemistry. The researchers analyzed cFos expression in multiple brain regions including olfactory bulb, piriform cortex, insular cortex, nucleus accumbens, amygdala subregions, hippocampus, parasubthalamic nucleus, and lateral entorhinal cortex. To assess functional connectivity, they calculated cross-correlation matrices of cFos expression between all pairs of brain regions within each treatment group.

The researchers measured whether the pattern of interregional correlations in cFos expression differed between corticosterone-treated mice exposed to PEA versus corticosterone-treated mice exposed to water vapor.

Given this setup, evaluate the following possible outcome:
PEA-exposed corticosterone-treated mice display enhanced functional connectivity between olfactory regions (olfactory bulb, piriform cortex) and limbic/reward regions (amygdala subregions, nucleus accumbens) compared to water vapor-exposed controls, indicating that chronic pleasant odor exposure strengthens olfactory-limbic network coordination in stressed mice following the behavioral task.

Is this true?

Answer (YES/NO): NO